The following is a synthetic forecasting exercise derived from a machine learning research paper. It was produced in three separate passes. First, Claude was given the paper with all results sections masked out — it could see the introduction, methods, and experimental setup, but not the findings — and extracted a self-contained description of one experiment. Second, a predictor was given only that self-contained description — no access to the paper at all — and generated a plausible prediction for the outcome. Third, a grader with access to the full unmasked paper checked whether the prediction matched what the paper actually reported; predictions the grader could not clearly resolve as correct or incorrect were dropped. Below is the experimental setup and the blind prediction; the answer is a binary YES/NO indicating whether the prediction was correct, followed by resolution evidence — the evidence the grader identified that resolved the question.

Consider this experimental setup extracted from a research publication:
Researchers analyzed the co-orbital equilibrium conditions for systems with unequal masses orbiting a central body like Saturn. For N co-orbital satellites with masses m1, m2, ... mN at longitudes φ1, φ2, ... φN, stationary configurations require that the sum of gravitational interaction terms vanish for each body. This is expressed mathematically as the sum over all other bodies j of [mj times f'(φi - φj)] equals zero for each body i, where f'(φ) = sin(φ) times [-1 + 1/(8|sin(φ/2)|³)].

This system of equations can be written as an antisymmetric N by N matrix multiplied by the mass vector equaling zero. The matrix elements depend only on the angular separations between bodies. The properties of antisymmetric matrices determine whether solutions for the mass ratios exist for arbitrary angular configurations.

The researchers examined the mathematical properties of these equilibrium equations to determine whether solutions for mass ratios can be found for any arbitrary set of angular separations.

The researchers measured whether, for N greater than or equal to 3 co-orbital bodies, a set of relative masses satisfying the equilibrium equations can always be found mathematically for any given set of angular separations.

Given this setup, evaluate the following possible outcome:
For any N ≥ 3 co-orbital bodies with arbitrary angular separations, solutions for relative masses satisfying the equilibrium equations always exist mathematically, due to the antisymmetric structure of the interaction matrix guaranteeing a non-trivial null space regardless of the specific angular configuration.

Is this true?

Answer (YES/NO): YES